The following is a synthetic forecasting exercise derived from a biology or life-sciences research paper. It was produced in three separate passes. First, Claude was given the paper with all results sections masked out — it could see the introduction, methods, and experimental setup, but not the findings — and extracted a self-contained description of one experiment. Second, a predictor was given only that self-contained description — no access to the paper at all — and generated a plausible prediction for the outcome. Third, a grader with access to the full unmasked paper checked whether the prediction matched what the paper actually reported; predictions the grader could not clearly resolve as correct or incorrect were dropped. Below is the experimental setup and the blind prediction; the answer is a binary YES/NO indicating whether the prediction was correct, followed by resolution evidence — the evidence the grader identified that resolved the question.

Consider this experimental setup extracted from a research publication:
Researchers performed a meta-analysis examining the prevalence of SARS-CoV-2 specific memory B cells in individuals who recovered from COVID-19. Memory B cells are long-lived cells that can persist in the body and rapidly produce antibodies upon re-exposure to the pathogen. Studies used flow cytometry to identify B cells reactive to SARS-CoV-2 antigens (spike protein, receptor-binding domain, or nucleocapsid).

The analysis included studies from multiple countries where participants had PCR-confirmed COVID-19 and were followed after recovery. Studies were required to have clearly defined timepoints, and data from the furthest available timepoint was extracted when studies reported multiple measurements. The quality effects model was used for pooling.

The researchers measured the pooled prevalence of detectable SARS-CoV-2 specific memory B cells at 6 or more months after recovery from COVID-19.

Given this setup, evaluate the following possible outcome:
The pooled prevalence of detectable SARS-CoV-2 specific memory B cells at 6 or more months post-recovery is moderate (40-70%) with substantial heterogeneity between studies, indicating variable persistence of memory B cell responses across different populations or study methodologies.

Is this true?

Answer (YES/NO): NO